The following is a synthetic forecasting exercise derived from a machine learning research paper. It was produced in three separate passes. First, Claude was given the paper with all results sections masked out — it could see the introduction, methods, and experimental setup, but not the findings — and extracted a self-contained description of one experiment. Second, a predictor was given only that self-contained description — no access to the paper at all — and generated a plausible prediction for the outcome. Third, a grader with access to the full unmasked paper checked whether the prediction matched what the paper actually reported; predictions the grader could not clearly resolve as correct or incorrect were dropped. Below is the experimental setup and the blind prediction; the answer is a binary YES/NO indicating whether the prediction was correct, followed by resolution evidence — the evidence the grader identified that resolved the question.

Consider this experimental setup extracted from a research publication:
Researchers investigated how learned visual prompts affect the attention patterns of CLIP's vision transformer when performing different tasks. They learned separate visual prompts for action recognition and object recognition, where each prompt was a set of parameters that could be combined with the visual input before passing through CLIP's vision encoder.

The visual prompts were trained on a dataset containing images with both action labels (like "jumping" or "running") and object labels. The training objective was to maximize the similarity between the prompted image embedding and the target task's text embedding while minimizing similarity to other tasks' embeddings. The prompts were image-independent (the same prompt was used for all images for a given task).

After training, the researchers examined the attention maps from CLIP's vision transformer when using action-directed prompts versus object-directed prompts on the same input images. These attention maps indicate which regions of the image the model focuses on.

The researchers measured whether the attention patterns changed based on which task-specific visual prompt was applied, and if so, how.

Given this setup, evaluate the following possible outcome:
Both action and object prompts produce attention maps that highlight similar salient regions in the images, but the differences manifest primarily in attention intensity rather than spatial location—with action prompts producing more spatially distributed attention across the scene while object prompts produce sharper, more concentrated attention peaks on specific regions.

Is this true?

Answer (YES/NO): NO